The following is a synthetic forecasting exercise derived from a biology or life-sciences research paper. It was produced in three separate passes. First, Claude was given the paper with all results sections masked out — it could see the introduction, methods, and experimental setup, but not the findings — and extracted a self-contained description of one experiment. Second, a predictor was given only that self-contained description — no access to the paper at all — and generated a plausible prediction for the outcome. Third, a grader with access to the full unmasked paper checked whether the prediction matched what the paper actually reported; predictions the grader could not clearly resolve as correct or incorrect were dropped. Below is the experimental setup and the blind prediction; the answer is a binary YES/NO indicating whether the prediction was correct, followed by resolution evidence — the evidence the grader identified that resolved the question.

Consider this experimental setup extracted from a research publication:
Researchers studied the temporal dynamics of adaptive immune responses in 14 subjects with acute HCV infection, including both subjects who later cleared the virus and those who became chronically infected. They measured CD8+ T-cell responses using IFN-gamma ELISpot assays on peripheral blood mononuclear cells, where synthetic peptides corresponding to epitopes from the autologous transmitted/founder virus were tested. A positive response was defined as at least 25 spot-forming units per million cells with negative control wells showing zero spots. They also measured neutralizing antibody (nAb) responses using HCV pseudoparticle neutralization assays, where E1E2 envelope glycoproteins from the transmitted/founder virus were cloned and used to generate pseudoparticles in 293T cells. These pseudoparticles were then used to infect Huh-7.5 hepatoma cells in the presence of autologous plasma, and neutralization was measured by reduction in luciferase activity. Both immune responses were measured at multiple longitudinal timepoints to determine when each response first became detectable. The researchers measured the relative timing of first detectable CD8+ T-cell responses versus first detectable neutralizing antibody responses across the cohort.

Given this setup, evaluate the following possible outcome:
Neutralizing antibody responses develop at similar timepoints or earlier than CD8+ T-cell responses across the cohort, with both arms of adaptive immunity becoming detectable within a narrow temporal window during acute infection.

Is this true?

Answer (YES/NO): NO